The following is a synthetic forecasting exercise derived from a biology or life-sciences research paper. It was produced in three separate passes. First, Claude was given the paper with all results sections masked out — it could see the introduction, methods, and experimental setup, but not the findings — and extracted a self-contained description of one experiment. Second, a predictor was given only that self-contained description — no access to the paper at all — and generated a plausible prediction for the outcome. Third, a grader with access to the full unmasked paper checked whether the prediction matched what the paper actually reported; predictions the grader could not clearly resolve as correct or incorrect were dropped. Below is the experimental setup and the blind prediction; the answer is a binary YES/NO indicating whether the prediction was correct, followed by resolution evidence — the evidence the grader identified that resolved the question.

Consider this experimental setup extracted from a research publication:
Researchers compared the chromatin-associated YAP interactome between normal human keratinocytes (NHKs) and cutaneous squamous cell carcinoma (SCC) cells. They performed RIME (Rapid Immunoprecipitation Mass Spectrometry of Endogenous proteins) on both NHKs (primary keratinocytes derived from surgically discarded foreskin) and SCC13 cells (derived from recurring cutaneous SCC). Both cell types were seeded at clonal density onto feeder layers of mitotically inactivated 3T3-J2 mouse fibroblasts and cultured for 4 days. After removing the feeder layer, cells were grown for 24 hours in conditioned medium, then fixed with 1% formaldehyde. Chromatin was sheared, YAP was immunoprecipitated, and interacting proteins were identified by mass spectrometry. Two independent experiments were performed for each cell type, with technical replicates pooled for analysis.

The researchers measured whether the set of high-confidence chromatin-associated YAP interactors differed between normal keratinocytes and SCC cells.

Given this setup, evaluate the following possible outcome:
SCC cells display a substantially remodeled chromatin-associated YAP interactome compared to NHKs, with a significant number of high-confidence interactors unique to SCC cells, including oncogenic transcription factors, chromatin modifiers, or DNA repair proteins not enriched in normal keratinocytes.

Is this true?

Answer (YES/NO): YES